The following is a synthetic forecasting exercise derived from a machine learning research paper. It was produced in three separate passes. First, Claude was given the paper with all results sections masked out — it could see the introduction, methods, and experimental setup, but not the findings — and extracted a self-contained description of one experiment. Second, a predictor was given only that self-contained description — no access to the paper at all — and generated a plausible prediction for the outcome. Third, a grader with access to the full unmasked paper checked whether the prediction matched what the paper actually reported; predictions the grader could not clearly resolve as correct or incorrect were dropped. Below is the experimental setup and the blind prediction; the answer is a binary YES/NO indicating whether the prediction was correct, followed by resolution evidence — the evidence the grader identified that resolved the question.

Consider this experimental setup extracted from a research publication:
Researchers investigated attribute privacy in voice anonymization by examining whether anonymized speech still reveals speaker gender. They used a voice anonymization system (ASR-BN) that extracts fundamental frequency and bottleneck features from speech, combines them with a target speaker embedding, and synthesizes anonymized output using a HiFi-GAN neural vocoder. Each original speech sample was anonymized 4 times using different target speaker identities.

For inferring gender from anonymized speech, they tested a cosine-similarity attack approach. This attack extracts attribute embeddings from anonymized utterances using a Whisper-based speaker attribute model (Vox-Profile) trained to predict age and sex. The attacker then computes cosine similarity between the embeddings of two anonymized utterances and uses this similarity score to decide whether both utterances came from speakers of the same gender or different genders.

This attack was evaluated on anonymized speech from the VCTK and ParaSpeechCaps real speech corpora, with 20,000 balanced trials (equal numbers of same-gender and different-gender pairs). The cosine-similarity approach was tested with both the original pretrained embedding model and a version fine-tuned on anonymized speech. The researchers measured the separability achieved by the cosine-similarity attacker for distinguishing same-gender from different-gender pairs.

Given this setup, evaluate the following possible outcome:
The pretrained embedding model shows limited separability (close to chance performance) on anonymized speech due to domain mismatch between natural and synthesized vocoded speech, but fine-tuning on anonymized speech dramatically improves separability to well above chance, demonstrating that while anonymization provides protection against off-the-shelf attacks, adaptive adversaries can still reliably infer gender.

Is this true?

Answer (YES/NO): NO